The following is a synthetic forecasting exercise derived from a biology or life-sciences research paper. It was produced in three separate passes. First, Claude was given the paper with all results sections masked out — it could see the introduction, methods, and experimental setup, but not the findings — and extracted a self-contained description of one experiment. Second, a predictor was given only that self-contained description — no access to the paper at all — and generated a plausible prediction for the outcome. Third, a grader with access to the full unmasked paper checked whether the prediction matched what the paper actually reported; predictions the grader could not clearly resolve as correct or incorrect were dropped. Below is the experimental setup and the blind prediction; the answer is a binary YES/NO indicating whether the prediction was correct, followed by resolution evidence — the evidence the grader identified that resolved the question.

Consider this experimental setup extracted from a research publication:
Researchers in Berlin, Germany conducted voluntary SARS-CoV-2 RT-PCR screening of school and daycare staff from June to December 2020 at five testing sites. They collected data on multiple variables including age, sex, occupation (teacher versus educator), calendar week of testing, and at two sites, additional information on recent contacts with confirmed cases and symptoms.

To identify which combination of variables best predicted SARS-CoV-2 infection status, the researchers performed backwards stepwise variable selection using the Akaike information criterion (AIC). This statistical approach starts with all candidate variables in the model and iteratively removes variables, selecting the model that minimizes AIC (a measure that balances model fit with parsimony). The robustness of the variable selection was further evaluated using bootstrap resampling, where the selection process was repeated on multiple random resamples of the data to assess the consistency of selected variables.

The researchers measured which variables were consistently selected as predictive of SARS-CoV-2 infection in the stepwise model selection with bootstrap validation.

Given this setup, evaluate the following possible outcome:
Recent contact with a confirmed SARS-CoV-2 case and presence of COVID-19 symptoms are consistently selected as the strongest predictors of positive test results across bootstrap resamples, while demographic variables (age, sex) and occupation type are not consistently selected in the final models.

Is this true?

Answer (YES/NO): NO